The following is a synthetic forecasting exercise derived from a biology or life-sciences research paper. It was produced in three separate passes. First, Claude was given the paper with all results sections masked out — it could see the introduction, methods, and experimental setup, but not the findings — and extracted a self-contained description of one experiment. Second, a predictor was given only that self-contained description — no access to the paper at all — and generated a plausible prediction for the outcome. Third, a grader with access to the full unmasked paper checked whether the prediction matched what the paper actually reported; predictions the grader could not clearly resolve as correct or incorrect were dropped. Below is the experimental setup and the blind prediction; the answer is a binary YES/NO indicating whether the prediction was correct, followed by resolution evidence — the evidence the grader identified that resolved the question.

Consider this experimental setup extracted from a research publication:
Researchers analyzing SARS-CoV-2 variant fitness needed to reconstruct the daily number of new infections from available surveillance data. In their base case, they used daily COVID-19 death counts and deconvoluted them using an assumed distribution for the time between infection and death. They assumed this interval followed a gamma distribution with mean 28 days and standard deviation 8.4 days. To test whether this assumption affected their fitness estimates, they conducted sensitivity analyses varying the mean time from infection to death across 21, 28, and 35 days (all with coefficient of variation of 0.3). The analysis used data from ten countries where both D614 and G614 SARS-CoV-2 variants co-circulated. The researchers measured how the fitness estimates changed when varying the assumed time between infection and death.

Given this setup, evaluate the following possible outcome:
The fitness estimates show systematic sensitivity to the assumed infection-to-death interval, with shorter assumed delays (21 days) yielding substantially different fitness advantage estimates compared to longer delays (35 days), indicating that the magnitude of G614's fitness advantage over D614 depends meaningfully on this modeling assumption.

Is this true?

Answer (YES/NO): NO